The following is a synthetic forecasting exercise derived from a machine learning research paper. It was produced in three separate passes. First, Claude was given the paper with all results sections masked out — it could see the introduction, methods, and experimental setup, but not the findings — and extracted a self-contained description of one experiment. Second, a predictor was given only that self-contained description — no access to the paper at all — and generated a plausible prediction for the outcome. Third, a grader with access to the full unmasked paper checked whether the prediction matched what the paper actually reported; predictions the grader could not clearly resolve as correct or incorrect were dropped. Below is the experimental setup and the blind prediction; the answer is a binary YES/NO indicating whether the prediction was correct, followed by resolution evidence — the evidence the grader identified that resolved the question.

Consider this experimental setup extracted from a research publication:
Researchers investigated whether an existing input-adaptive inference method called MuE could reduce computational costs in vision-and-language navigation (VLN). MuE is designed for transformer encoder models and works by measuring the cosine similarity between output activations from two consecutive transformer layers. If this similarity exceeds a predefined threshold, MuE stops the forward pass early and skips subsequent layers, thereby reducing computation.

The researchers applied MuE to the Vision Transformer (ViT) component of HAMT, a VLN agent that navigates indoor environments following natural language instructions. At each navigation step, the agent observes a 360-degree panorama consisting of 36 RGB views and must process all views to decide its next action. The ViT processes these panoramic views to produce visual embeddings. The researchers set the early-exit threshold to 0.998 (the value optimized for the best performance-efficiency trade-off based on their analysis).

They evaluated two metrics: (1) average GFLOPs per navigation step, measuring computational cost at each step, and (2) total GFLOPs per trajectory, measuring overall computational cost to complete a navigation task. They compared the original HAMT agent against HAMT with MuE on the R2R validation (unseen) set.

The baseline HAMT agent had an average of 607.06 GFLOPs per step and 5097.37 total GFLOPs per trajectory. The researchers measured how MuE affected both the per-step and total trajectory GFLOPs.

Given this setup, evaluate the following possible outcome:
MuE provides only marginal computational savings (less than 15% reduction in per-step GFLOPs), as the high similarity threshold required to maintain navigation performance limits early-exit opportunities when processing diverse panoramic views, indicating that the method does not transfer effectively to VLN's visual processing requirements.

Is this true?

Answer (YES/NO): NO